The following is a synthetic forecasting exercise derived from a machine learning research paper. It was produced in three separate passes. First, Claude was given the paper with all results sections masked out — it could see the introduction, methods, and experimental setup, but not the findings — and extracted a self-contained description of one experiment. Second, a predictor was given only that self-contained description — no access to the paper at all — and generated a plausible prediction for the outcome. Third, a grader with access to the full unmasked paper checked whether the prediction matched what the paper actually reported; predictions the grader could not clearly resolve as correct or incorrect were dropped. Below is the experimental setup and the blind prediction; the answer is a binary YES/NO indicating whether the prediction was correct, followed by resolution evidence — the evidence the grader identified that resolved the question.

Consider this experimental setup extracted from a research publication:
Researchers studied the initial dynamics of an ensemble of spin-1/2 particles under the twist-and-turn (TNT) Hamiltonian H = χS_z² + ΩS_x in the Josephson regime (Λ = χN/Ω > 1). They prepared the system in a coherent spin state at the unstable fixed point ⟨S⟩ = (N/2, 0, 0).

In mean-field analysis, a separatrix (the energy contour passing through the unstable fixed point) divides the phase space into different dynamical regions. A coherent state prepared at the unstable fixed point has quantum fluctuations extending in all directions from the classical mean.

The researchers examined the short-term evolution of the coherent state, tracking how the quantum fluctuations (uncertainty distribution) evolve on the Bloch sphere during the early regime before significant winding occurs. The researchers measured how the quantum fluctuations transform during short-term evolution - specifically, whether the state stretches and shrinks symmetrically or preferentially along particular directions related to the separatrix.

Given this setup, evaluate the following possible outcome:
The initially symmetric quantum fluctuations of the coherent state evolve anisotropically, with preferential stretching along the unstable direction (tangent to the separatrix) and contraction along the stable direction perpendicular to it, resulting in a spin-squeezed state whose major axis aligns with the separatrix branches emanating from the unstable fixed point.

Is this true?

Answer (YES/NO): YES